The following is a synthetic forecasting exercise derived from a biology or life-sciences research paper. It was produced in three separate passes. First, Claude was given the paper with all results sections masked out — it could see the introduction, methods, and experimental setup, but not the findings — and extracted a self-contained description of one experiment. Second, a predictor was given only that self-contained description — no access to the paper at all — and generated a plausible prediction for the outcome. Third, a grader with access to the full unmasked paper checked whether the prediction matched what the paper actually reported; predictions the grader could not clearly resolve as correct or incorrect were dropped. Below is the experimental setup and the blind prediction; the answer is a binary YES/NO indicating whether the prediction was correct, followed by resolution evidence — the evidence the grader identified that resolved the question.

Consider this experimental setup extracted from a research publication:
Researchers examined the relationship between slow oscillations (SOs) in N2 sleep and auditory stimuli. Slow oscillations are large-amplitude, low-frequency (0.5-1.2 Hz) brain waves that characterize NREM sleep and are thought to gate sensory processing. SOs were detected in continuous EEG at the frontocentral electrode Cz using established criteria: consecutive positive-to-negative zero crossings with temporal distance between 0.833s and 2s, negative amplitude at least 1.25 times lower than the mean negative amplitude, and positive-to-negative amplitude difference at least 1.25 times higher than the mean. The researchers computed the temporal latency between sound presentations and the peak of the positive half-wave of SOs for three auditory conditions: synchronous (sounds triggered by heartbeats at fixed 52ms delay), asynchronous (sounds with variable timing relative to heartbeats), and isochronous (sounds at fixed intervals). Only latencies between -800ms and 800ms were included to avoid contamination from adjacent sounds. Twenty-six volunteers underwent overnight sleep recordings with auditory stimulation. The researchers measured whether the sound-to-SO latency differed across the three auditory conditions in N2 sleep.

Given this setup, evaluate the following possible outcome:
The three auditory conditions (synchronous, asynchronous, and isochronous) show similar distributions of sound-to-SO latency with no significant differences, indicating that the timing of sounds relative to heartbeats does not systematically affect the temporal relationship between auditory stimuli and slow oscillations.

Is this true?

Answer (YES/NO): NO